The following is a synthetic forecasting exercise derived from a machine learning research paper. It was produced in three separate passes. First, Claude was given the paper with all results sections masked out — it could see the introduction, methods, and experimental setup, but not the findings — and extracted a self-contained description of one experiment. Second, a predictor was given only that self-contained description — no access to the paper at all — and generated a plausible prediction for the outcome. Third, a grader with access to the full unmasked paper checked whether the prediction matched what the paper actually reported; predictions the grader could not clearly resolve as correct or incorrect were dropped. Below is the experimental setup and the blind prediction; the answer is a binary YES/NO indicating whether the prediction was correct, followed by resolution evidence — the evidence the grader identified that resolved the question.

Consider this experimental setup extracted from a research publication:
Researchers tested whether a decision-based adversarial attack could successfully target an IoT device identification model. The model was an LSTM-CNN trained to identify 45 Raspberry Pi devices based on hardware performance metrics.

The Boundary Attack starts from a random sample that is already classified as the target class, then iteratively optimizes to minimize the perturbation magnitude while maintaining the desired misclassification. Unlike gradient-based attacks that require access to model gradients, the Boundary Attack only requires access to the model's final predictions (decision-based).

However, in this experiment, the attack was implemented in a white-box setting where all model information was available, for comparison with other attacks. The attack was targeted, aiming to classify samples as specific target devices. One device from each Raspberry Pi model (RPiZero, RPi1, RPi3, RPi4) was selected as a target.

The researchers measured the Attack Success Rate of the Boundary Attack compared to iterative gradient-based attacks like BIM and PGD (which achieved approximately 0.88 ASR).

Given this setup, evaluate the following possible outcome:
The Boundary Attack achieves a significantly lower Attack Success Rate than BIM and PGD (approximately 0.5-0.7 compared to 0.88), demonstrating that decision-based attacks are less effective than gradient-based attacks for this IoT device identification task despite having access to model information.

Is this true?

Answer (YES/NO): NO